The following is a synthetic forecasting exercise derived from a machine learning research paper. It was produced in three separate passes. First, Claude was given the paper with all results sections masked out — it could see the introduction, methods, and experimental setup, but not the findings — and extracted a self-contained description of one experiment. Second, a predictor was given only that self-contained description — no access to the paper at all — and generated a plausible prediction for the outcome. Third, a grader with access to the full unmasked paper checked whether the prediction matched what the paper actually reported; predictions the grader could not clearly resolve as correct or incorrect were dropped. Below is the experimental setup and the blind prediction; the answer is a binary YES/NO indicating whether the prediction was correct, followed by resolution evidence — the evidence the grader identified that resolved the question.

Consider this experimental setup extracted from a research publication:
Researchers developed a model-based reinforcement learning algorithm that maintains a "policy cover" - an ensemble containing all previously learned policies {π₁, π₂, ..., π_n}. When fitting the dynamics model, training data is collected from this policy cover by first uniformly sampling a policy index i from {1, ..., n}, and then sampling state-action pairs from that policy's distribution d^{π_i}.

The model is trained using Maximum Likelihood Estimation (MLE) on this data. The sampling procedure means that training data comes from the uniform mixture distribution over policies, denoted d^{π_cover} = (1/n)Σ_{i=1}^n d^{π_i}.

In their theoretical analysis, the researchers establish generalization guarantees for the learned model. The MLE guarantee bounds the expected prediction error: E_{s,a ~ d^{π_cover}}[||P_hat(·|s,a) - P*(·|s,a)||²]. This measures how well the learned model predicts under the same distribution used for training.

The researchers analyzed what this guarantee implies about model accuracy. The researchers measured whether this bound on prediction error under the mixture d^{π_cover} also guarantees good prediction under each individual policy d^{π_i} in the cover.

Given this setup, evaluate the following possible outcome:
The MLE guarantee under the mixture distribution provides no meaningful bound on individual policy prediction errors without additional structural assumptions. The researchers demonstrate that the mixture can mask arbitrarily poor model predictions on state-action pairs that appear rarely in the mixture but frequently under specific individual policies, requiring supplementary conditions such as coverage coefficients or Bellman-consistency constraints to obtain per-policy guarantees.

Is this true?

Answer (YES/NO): NO